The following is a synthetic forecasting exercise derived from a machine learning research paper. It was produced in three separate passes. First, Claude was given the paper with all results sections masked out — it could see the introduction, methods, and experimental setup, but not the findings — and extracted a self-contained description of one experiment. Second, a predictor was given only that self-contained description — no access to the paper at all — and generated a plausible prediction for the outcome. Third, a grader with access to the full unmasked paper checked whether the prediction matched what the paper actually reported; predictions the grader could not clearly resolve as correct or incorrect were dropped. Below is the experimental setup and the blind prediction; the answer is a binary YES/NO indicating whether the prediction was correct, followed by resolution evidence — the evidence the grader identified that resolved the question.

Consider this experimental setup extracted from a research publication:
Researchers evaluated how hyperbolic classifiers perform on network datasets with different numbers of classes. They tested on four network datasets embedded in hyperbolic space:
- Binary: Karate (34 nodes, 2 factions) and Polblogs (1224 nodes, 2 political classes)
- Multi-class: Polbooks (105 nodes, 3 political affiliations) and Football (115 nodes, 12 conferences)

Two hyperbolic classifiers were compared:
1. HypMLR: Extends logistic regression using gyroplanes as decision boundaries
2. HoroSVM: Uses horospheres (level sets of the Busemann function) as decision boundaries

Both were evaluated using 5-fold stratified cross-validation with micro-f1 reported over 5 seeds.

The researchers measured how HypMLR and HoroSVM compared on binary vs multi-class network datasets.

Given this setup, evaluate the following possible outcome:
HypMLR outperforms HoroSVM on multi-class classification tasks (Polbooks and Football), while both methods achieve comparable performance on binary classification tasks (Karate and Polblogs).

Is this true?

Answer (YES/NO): NO